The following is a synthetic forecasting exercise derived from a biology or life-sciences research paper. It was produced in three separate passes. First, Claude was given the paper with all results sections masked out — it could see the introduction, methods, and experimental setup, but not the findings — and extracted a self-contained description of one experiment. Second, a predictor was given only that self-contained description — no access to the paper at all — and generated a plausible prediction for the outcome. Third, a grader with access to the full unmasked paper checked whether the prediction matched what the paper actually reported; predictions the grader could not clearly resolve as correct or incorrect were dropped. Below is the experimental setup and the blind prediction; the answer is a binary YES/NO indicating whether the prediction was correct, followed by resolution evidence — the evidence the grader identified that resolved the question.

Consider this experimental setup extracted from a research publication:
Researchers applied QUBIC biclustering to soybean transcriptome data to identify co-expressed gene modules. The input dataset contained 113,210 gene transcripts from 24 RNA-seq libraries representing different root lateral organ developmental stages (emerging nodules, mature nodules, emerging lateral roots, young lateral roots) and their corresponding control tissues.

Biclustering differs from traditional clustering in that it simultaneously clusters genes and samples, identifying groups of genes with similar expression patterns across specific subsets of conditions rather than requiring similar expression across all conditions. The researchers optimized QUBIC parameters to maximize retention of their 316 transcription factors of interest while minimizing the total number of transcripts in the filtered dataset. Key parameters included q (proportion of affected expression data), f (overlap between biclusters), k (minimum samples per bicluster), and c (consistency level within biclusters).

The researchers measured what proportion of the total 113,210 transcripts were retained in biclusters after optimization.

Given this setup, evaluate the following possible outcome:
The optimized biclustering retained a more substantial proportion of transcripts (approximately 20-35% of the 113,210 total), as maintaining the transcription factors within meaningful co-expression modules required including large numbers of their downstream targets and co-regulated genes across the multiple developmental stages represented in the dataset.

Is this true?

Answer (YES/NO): YES